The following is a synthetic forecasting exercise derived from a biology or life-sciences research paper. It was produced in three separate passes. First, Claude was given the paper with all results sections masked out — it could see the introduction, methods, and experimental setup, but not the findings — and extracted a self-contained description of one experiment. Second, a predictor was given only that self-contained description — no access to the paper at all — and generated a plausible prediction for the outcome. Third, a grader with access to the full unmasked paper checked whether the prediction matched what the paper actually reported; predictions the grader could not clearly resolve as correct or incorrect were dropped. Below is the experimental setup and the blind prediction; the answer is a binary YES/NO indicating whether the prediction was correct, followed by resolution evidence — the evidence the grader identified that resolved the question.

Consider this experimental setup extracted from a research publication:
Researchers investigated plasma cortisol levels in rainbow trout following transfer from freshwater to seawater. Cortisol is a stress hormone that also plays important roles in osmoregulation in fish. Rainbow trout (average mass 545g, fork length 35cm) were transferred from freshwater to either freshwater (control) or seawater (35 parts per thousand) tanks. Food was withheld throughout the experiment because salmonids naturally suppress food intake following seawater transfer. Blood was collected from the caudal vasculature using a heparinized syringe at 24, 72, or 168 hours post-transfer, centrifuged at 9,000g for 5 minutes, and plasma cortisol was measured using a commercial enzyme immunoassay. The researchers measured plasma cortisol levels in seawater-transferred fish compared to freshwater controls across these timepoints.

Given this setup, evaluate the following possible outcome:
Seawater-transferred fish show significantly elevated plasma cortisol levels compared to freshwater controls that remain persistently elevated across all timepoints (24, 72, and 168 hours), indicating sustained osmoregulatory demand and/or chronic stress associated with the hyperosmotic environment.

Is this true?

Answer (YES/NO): NO